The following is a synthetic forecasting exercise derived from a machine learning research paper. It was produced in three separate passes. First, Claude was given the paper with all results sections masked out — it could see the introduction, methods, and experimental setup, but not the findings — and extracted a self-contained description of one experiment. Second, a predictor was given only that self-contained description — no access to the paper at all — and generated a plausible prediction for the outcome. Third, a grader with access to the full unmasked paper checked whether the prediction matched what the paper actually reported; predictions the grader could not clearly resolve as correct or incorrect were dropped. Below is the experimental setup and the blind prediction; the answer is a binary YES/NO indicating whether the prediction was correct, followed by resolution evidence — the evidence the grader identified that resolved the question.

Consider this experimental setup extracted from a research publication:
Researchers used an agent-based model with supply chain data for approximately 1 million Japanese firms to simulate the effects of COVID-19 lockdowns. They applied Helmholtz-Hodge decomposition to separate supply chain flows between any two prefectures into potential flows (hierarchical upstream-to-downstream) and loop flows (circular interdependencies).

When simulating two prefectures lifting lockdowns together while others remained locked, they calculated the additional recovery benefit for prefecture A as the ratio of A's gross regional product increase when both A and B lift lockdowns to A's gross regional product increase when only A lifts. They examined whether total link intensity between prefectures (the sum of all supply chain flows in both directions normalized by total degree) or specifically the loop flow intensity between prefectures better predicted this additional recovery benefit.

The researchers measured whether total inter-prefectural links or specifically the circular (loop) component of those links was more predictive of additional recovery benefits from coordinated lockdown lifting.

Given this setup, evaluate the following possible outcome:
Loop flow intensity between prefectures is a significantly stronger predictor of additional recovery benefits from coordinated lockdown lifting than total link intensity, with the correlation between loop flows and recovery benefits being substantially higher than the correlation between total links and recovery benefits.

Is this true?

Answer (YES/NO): NO